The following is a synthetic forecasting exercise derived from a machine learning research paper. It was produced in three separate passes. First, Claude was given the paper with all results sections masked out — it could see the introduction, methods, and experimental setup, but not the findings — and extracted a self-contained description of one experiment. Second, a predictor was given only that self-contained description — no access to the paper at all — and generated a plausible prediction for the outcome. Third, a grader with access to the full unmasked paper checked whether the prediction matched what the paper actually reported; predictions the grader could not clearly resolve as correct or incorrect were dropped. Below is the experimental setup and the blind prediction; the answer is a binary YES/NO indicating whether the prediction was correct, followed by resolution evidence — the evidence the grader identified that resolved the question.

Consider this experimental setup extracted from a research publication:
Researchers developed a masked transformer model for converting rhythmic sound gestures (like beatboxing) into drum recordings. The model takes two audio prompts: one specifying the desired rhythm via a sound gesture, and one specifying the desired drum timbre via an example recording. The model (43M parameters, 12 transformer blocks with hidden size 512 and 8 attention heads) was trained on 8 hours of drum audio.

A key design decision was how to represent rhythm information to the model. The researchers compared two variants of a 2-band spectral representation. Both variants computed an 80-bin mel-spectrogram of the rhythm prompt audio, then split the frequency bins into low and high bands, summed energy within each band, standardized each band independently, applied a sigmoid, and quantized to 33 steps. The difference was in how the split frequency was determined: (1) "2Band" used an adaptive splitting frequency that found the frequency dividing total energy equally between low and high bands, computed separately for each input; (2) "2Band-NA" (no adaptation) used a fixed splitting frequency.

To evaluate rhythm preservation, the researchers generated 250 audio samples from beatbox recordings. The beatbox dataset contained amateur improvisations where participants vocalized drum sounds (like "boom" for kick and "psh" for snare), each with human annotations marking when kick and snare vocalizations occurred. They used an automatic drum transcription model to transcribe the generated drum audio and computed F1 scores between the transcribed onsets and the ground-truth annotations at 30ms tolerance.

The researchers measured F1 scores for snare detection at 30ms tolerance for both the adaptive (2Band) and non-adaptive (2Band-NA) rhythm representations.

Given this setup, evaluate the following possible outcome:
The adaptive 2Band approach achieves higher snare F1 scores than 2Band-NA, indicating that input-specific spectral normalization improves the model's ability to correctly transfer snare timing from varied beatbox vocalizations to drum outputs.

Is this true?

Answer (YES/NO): YES